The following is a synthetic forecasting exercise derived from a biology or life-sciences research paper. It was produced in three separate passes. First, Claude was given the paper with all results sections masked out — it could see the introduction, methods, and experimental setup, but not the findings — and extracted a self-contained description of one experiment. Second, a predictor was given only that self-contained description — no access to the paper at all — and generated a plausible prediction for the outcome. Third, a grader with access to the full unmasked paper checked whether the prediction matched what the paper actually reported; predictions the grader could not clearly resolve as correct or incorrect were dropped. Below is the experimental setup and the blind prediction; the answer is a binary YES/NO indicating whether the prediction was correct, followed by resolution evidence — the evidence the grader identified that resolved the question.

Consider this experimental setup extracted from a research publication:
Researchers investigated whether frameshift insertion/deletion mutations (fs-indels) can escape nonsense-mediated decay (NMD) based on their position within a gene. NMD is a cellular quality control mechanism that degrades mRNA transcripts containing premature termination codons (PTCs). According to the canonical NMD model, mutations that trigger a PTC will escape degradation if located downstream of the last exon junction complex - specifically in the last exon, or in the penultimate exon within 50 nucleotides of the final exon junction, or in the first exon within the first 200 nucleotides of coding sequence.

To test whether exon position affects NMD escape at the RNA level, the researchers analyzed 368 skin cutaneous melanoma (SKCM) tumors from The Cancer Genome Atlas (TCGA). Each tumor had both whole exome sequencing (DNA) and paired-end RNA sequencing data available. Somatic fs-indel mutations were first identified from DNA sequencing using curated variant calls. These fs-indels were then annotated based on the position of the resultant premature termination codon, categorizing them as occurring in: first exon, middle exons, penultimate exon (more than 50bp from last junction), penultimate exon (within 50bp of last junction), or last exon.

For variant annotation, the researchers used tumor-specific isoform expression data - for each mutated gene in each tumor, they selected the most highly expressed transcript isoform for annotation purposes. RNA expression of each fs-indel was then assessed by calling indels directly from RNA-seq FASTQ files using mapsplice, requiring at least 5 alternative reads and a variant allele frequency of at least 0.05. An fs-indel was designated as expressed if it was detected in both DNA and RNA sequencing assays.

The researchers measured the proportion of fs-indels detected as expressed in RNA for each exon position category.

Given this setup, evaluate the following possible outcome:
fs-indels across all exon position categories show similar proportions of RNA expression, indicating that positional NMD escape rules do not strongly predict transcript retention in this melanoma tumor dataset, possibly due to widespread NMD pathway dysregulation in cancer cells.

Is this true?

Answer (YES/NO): NO